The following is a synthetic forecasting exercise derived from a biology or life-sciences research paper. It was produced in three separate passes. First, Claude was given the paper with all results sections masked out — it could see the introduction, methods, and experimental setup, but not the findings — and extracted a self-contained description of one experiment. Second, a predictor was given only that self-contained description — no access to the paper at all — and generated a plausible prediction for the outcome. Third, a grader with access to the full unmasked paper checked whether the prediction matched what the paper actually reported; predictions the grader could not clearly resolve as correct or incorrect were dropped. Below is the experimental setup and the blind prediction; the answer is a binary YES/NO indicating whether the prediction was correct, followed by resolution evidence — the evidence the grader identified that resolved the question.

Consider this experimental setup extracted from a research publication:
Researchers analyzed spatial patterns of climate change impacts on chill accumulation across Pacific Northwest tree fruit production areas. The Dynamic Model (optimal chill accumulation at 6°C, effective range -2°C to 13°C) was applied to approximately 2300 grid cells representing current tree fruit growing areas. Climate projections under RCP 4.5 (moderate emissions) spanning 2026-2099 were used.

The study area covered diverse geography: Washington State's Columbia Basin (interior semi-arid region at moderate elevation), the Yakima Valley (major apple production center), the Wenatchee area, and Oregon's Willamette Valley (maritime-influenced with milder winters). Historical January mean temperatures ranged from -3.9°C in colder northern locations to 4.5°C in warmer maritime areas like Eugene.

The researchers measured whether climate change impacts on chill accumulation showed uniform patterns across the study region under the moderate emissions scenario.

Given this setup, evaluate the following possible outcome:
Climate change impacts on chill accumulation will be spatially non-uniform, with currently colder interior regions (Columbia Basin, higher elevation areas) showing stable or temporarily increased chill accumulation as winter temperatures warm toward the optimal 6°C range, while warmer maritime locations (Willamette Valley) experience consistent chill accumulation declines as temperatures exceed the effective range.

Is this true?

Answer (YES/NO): NO